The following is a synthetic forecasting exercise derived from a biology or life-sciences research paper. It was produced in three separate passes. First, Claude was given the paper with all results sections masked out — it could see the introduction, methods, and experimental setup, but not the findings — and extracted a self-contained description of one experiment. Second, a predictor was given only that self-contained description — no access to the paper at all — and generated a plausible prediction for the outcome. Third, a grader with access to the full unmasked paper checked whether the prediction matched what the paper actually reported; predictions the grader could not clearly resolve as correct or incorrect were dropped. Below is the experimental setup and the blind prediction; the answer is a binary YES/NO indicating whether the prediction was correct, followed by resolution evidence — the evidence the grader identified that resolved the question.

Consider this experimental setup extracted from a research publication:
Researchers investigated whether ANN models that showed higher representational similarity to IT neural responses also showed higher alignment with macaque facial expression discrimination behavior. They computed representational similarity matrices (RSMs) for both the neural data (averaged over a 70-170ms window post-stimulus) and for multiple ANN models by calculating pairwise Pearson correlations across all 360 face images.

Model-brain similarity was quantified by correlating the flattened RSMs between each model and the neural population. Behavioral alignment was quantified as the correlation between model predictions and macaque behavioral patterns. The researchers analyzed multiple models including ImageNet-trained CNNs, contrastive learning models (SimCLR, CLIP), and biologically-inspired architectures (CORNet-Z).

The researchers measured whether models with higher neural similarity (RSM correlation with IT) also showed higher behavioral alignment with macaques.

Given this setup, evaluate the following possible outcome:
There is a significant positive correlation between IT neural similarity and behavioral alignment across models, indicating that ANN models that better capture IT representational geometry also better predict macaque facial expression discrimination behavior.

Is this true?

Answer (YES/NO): YES